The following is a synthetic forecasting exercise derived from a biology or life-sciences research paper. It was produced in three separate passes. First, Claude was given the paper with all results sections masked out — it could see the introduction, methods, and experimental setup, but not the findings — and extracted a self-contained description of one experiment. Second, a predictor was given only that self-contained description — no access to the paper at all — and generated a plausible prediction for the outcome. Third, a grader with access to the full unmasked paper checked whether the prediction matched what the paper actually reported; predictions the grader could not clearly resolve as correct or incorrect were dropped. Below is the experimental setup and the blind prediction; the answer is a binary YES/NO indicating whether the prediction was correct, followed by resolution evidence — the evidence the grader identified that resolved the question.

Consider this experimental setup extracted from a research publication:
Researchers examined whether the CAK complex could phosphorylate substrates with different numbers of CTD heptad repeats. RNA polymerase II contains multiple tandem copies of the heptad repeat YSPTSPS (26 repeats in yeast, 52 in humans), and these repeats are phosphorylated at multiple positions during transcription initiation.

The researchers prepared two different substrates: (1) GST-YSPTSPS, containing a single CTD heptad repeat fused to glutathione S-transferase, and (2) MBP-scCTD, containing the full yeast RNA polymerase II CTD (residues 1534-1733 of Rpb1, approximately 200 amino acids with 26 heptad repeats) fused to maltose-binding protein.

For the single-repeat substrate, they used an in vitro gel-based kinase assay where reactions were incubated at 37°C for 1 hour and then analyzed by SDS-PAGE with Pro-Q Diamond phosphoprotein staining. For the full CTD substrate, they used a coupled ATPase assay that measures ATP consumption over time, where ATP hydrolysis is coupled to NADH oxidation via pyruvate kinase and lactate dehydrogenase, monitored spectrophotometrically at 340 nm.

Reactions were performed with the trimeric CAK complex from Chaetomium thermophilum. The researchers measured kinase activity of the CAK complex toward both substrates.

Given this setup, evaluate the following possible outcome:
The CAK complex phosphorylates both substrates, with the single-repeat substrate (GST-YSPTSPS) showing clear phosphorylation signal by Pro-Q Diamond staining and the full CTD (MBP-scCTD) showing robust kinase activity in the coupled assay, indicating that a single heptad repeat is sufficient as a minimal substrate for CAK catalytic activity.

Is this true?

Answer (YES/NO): YES